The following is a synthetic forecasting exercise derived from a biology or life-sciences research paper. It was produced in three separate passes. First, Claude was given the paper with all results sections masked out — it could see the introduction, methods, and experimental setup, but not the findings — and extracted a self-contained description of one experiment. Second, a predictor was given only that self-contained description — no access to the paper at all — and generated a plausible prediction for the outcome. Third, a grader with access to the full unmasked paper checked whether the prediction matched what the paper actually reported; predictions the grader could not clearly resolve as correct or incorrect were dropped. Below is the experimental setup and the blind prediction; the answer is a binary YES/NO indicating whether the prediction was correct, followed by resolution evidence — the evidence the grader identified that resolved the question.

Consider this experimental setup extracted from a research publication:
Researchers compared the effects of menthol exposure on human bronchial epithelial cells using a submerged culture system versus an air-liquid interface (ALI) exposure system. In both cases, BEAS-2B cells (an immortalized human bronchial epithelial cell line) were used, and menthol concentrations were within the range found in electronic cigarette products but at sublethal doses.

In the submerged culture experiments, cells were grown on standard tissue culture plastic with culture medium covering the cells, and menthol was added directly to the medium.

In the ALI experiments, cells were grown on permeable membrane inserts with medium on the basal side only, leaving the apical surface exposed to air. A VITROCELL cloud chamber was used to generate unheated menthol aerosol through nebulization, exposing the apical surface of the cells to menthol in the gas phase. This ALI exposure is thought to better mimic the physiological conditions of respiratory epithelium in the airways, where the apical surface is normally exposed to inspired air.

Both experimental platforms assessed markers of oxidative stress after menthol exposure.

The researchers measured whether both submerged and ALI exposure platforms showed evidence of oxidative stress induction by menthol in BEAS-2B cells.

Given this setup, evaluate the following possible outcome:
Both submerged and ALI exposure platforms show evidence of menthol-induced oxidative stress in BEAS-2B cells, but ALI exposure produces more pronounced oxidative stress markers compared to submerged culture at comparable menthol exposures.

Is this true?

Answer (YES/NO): NO